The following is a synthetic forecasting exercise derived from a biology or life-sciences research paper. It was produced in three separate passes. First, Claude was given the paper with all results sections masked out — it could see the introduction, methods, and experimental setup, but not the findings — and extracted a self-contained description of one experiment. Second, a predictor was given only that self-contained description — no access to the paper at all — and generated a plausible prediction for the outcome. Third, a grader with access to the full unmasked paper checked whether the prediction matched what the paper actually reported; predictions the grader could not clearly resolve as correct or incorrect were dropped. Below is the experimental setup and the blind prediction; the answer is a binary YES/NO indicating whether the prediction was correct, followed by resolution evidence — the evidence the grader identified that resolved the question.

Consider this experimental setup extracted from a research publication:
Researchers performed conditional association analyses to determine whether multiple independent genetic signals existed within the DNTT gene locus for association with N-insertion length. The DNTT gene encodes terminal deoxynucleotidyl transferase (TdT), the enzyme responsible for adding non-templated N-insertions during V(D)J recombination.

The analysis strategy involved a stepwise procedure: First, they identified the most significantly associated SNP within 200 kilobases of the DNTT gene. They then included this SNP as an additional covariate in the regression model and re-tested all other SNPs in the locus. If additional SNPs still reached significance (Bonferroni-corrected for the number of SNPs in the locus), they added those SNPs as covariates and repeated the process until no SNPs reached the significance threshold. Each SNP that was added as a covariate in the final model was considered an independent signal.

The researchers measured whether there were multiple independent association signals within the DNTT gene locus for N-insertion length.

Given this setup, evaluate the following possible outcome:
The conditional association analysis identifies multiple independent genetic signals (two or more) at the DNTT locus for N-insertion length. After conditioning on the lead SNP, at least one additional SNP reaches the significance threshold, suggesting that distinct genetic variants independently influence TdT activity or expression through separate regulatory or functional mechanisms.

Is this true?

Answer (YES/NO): NO